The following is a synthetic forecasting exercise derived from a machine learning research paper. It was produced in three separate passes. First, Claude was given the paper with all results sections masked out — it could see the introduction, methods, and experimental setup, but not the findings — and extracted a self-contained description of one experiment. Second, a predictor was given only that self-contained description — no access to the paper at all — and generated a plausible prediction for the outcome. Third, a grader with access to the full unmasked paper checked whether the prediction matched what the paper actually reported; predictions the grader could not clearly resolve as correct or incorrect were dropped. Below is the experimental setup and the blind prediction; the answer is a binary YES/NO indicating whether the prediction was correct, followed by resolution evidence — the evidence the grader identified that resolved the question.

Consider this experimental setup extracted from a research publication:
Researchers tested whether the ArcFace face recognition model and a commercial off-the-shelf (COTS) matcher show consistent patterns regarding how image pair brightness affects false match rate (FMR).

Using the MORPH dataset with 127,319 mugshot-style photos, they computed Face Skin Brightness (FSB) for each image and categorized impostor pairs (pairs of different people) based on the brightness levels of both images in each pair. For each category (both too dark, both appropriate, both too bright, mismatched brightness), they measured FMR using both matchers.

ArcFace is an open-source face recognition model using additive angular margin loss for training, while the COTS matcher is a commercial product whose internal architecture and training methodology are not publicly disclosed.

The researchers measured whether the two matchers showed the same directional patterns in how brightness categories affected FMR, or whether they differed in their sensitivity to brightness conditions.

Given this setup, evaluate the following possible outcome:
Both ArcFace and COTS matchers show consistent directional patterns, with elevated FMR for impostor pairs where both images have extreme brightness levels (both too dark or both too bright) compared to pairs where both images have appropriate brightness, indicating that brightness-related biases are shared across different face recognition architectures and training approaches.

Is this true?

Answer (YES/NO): YES